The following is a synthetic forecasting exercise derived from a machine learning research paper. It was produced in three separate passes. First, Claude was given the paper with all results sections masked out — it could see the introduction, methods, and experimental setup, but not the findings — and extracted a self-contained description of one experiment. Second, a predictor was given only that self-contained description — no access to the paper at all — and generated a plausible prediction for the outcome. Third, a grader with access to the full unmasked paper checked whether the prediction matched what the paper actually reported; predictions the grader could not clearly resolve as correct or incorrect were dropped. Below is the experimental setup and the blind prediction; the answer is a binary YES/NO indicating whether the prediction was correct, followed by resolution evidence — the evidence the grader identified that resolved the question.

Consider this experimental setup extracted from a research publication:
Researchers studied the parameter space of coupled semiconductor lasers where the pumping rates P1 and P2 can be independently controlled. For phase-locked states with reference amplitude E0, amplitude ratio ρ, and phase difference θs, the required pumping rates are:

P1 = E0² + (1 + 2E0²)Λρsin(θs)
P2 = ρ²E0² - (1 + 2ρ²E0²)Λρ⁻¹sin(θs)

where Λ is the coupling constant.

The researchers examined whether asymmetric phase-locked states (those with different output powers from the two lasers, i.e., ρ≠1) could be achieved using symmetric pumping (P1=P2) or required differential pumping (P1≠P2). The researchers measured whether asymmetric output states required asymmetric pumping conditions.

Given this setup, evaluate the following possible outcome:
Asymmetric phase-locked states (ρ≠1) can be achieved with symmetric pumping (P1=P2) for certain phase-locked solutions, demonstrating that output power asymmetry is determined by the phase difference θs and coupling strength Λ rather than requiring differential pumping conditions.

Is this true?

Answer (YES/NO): YES